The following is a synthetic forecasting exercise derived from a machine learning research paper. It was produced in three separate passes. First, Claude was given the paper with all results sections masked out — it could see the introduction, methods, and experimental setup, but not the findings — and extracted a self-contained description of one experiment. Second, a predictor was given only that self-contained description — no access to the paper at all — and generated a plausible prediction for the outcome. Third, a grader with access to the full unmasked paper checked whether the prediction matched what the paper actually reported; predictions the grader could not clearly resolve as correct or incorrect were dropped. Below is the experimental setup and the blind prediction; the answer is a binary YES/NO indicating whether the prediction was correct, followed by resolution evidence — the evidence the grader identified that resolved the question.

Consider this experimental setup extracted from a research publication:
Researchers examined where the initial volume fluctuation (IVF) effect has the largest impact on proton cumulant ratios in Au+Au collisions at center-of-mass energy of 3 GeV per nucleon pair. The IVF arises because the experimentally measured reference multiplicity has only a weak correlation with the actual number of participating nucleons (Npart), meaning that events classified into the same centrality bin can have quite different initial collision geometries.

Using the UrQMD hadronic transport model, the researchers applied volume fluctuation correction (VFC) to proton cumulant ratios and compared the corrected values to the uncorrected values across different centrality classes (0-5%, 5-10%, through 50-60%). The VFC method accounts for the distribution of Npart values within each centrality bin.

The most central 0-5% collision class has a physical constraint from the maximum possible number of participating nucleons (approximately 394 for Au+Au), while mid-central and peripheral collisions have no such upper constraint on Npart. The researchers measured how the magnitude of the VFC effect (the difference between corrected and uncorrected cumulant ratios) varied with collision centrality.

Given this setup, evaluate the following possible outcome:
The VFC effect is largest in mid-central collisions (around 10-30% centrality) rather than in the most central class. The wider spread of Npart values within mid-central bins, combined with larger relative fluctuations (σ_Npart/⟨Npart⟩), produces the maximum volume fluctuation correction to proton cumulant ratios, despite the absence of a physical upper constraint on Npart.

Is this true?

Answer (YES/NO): YES